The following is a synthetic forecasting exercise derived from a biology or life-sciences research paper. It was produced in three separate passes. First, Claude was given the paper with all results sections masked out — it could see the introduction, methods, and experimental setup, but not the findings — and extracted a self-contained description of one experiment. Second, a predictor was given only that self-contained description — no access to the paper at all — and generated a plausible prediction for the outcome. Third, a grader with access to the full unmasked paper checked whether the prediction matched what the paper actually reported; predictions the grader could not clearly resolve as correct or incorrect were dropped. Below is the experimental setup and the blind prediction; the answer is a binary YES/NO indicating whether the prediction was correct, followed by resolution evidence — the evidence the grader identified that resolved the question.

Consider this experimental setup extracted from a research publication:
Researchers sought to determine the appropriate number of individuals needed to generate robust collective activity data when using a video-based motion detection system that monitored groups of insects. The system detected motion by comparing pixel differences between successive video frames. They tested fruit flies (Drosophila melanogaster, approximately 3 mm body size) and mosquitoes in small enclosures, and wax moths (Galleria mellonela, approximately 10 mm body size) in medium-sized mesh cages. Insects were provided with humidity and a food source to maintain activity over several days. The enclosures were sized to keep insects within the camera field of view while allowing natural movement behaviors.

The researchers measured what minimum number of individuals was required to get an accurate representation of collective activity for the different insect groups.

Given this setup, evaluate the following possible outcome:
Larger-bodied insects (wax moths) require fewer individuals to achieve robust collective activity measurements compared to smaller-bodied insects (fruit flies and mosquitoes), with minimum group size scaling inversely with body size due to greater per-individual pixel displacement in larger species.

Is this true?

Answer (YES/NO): YES